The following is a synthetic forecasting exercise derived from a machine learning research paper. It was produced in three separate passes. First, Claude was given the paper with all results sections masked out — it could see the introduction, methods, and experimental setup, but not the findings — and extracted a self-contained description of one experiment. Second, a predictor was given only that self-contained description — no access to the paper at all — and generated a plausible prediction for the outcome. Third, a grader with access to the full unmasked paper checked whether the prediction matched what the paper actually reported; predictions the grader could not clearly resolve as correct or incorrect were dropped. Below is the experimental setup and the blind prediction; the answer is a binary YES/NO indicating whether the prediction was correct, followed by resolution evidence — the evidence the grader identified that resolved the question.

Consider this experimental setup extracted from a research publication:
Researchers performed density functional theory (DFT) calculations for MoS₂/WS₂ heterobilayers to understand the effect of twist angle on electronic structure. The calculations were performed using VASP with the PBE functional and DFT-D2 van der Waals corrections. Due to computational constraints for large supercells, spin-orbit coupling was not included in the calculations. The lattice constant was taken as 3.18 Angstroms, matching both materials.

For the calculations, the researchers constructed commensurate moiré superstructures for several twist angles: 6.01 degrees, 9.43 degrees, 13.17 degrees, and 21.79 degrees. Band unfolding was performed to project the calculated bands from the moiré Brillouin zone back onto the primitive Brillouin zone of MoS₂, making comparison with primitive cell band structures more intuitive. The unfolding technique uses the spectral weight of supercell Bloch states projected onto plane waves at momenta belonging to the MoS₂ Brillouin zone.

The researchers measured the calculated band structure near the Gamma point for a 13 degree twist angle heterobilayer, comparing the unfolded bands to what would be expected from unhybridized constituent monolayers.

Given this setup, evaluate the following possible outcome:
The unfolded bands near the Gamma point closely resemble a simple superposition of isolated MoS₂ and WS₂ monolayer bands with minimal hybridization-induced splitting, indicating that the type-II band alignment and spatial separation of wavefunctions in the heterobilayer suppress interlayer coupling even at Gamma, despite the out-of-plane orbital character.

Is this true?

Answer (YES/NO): NO